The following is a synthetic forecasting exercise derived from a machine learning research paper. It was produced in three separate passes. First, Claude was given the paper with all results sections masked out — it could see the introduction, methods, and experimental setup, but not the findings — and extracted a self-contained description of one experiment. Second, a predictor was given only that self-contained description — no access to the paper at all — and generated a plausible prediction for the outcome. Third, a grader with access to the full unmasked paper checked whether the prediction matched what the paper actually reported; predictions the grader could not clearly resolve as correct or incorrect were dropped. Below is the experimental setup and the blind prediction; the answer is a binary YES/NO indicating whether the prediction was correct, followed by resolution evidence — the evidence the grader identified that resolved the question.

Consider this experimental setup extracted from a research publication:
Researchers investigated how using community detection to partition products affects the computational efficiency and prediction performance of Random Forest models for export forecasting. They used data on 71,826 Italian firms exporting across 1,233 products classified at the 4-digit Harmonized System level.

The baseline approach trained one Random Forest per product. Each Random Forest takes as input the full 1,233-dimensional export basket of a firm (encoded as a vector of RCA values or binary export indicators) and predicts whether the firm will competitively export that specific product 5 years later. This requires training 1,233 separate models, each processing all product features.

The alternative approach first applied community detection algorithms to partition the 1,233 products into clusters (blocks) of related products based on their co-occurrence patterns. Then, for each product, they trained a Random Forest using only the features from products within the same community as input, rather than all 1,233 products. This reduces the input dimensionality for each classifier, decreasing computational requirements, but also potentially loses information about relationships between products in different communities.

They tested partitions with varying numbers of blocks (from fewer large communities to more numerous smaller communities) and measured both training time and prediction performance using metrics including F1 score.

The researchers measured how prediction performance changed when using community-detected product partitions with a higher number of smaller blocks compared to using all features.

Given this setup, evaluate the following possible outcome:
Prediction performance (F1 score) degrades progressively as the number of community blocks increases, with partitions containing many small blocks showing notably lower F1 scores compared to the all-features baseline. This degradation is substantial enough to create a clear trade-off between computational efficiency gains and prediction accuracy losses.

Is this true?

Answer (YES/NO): YES